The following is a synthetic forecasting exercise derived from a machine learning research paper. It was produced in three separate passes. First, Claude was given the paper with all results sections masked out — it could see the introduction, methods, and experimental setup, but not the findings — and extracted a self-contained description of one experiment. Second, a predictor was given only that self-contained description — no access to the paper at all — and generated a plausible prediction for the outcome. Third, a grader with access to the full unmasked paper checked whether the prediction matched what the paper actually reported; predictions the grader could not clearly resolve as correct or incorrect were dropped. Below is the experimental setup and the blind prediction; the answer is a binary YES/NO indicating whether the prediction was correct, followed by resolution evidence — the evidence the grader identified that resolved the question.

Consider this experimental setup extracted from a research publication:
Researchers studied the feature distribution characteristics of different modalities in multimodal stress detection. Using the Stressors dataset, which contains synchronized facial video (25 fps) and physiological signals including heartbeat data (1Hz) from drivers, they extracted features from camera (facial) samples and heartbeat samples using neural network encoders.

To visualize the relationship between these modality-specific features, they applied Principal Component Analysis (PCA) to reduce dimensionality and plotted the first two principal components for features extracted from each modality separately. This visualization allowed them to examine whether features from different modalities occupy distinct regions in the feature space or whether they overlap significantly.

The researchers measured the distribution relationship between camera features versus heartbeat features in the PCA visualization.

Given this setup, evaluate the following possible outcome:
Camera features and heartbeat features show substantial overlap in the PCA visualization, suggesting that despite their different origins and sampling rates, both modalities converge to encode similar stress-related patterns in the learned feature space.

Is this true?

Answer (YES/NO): NO